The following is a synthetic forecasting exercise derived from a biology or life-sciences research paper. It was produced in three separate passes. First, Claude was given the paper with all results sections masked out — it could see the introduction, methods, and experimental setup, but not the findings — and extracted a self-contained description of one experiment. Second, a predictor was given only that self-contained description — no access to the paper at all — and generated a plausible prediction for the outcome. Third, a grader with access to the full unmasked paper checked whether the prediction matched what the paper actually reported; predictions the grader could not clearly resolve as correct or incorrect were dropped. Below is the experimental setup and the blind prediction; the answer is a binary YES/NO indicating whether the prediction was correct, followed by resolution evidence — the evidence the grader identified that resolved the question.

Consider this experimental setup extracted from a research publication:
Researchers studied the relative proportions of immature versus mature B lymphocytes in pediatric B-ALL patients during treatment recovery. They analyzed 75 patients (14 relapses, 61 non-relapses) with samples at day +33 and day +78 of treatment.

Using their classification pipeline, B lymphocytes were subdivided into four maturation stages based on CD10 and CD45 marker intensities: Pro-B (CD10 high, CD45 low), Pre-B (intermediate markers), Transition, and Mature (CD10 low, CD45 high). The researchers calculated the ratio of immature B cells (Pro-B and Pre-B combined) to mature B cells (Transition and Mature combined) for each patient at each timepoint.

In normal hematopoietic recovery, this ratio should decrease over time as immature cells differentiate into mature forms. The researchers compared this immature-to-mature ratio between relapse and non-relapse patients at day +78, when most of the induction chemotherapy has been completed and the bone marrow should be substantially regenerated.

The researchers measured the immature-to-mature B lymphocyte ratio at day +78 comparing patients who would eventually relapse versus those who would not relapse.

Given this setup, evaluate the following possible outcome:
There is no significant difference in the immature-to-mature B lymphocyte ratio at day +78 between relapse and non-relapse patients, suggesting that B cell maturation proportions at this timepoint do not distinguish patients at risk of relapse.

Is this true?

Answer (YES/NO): NO